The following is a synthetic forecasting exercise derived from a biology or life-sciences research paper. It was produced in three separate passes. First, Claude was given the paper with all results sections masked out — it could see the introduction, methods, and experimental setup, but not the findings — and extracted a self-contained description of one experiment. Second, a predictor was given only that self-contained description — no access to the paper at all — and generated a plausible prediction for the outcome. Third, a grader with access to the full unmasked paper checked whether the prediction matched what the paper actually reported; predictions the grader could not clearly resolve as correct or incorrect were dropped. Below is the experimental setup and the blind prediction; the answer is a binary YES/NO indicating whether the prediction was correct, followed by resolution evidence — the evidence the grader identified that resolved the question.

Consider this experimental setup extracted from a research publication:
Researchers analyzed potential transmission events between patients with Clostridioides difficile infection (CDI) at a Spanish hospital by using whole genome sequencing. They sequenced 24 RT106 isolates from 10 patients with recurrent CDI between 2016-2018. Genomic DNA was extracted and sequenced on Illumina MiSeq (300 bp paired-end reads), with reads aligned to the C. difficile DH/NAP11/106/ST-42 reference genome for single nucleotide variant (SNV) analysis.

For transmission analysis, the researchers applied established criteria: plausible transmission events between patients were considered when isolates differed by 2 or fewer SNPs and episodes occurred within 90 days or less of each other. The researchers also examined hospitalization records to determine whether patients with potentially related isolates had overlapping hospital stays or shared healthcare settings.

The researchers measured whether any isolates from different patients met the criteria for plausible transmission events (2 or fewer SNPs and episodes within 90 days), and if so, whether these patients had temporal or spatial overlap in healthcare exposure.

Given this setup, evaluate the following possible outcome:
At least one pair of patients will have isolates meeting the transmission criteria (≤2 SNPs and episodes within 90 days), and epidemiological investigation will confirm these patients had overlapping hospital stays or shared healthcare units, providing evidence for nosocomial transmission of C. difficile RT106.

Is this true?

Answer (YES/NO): YES